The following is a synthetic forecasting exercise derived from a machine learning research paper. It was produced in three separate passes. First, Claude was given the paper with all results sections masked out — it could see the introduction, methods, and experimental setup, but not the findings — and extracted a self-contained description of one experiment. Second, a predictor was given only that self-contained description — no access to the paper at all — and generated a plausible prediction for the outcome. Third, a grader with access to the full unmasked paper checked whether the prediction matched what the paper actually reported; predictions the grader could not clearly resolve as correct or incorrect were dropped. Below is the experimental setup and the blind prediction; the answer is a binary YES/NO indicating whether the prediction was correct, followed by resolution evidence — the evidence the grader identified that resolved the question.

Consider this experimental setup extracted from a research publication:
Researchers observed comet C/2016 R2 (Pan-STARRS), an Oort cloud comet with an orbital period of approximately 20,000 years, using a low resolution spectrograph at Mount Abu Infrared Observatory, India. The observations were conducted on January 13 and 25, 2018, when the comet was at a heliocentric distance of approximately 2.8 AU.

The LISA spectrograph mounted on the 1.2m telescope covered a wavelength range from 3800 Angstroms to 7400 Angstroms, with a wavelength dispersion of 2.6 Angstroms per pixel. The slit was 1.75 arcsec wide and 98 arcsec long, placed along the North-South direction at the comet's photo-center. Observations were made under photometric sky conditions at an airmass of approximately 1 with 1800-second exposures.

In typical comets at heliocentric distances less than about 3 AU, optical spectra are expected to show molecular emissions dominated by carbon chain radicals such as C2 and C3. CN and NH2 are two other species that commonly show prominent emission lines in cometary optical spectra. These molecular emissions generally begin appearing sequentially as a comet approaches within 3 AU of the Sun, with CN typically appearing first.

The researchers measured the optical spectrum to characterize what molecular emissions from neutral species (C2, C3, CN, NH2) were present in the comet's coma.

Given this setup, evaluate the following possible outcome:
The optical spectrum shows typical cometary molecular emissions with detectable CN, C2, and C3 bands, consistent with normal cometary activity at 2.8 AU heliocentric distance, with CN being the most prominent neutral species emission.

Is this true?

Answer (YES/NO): NO